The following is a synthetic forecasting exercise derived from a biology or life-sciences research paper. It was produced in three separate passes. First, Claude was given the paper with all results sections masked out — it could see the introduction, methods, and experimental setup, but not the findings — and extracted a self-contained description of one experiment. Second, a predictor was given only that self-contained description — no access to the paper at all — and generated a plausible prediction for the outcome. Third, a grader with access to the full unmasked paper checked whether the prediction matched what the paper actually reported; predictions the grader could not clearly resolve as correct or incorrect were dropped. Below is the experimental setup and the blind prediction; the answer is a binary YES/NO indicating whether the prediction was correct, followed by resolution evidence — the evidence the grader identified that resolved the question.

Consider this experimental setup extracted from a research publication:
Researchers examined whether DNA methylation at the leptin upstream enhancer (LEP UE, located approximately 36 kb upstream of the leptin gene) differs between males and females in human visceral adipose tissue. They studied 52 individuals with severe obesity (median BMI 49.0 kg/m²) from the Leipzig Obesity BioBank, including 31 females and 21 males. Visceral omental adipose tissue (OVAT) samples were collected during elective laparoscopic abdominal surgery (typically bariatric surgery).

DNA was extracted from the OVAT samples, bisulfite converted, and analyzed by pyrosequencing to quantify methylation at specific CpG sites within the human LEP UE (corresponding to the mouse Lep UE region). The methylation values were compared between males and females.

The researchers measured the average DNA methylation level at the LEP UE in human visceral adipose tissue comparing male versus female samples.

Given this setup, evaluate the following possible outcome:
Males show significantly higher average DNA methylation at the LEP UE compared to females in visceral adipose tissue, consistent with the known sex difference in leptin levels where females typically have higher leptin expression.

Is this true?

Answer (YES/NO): NO